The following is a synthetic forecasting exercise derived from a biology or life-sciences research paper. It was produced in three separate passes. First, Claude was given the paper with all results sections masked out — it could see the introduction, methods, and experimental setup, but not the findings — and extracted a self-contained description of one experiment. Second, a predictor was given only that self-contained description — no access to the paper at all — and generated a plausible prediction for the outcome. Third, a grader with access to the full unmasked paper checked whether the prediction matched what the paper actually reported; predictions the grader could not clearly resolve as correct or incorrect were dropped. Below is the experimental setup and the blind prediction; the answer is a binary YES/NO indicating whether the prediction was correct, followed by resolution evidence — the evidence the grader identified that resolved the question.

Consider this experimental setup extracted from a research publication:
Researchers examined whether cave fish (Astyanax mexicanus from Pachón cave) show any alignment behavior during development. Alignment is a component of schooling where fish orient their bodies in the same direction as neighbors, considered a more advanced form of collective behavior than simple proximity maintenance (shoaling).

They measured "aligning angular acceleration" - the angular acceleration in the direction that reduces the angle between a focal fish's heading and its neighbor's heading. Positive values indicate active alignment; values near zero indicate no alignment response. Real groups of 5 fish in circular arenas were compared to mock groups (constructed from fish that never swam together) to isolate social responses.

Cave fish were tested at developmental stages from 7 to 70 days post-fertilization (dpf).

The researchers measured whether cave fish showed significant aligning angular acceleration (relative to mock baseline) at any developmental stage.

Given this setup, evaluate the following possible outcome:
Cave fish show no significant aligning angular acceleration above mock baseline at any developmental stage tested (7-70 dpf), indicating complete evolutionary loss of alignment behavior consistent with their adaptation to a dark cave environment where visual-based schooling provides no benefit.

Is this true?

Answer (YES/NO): YES